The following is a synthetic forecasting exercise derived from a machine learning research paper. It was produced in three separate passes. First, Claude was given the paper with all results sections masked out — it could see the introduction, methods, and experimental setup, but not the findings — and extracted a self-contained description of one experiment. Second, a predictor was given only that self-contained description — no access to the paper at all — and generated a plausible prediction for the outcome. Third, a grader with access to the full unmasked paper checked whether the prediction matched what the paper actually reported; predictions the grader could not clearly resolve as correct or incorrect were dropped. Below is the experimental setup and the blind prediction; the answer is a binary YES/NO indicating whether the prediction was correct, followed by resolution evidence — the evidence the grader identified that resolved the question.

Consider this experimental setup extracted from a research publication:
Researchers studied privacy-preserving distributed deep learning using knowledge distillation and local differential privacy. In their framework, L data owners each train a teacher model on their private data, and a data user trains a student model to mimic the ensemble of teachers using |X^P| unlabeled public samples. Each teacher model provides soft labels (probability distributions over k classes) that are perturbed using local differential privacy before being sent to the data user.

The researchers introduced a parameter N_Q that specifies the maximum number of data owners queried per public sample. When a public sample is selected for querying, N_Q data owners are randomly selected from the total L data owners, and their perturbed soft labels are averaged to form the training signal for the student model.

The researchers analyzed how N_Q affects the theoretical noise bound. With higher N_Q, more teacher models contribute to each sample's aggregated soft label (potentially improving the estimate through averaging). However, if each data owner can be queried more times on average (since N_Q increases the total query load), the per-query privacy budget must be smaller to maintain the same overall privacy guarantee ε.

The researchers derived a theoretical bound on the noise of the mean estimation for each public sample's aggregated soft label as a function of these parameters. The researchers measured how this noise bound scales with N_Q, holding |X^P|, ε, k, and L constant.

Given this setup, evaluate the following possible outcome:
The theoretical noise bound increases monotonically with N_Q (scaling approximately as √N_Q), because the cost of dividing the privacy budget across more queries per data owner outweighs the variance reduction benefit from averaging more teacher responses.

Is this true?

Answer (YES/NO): YES